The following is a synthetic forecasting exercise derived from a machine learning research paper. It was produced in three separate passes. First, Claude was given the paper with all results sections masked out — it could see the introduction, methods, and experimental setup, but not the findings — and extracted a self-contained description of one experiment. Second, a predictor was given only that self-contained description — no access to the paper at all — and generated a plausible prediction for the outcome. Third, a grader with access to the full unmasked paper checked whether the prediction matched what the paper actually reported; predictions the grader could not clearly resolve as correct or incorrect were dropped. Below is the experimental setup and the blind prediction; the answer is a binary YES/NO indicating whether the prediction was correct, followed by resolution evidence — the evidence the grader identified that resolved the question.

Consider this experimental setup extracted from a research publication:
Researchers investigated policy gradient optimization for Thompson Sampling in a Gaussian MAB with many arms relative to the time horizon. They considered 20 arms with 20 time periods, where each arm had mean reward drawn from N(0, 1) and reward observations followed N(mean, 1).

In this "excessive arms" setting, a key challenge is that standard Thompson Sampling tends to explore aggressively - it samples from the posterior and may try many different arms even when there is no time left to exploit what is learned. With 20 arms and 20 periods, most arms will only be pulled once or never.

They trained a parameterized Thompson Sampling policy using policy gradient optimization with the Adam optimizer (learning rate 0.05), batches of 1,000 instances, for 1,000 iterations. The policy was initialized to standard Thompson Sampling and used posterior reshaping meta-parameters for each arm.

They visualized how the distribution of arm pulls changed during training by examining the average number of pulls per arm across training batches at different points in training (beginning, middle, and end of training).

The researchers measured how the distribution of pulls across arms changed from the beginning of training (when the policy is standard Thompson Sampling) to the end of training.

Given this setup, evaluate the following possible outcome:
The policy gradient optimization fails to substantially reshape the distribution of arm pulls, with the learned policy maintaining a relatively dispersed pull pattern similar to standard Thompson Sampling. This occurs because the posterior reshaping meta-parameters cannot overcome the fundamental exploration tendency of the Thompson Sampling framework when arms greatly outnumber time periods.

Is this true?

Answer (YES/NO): NO